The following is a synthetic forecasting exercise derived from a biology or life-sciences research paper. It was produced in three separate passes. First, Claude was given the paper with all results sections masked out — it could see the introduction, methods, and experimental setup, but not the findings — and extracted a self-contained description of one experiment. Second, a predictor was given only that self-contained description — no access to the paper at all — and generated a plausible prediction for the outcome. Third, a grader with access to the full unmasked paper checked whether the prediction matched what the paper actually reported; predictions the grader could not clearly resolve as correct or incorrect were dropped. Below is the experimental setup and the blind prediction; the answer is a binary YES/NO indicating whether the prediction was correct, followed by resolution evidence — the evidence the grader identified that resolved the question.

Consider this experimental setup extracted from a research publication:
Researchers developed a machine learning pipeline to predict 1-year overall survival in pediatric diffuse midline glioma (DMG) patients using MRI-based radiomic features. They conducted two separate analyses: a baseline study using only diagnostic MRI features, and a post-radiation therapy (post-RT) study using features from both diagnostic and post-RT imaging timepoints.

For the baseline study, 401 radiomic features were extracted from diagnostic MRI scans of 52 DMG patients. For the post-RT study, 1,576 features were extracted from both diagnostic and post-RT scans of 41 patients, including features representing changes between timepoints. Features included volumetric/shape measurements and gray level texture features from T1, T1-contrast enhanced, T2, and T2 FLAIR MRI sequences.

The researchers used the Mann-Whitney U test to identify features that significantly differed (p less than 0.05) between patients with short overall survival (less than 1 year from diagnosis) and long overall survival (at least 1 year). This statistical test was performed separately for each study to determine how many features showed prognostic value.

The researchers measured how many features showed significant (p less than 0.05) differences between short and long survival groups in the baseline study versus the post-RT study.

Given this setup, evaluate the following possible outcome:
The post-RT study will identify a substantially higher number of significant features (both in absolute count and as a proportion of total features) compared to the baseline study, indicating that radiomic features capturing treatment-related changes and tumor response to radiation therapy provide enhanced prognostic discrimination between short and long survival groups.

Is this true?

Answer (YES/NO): YES